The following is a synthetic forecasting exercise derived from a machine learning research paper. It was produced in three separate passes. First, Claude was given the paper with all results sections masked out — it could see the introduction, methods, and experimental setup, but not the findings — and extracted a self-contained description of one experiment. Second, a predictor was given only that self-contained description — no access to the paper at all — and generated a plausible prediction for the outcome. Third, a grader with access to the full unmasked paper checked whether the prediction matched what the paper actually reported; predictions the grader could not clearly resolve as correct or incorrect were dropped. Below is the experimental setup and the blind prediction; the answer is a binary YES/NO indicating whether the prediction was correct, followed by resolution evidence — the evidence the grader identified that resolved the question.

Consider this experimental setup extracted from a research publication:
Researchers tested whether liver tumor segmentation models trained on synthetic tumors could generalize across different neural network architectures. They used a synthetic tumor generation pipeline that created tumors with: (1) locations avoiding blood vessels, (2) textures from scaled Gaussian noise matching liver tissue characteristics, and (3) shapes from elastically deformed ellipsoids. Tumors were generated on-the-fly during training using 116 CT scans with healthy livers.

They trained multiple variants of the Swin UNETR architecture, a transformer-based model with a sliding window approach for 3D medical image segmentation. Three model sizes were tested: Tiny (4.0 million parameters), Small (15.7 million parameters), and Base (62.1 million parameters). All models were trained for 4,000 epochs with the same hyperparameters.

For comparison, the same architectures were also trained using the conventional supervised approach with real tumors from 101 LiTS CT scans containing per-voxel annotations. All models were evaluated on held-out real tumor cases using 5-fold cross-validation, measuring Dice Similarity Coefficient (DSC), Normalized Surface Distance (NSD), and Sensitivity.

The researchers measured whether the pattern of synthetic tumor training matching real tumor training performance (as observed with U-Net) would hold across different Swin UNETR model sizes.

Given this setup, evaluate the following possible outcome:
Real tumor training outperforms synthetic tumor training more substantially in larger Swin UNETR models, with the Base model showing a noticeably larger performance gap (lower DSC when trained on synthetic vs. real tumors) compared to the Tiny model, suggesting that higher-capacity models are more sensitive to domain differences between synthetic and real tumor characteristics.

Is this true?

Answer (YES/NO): NO